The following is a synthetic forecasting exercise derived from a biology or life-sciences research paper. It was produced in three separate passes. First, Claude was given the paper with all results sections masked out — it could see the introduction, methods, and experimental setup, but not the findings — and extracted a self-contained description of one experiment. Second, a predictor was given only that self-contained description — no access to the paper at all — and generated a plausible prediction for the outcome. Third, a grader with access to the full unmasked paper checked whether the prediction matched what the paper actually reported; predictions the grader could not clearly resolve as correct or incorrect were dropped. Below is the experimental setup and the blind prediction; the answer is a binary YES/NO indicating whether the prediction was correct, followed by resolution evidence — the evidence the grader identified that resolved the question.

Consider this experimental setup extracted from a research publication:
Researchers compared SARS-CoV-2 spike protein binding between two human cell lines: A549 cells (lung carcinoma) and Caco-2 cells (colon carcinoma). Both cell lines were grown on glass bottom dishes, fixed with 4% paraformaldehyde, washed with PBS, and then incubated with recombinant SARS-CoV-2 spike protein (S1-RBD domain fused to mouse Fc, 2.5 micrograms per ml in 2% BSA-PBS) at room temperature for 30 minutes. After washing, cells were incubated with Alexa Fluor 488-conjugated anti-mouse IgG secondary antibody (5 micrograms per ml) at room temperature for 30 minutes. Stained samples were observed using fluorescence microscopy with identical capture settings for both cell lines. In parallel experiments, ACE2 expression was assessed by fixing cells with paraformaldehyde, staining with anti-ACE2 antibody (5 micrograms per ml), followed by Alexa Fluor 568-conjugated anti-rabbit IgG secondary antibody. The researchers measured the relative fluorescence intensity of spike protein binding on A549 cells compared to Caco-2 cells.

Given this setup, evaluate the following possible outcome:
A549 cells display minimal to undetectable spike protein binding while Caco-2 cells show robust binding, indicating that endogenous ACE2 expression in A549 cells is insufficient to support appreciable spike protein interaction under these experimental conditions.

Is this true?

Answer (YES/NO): NO